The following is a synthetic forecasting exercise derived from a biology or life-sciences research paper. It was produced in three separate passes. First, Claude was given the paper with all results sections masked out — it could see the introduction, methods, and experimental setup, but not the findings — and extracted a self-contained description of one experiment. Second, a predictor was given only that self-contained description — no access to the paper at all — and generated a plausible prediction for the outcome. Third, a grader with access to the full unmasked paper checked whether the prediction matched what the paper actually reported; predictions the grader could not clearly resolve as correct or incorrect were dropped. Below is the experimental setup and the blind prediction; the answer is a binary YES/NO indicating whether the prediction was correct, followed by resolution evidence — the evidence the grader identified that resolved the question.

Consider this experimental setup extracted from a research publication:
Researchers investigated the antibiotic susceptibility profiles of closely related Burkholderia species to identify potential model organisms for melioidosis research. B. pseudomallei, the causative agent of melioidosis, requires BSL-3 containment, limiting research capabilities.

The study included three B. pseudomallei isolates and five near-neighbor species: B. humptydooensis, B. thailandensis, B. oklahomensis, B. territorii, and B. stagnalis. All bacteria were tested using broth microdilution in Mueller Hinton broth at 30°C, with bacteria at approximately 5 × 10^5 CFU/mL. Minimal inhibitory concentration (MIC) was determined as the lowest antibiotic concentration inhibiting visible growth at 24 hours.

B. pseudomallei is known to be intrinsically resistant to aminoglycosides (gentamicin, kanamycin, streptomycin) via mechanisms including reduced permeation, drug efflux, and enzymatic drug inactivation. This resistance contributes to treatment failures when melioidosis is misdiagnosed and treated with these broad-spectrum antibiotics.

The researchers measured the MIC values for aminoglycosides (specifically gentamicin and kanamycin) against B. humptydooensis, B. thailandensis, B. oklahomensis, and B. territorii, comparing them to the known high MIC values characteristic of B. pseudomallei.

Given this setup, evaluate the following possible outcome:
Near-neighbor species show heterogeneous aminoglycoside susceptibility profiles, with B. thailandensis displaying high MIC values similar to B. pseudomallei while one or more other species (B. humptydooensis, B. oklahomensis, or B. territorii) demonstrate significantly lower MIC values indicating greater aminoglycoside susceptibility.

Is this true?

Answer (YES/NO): NO